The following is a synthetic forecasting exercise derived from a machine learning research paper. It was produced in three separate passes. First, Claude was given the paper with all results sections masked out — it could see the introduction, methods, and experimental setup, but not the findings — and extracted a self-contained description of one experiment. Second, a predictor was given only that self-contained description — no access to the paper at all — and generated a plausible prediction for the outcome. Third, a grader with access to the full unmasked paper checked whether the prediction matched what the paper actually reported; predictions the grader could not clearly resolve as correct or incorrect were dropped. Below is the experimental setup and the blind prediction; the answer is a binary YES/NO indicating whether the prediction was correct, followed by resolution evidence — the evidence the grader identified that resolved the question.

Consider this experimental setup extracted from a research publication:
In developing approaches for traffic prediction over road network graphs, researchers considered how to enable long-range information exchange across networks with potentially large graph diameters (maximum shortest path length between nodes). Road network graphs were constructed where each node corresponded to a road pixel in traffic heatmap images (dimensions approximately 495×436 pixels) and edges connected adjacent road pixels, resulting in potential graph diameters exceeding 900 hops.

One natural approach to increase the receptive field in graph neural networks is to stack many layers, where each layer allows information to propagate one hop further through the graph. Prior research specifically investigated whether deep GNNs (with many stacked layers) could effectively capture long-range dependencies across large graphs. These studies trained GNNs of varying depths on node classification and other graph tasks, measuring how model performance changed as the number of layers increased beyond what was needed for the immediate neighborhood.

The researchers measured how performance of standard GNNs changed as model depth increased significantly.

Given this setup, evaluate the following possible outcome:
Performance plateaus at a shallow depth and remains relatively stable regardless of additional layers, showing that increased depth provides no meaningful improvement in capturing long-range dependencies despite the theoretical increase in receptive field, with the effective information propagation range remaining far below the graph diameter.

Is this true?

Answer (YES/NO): NO